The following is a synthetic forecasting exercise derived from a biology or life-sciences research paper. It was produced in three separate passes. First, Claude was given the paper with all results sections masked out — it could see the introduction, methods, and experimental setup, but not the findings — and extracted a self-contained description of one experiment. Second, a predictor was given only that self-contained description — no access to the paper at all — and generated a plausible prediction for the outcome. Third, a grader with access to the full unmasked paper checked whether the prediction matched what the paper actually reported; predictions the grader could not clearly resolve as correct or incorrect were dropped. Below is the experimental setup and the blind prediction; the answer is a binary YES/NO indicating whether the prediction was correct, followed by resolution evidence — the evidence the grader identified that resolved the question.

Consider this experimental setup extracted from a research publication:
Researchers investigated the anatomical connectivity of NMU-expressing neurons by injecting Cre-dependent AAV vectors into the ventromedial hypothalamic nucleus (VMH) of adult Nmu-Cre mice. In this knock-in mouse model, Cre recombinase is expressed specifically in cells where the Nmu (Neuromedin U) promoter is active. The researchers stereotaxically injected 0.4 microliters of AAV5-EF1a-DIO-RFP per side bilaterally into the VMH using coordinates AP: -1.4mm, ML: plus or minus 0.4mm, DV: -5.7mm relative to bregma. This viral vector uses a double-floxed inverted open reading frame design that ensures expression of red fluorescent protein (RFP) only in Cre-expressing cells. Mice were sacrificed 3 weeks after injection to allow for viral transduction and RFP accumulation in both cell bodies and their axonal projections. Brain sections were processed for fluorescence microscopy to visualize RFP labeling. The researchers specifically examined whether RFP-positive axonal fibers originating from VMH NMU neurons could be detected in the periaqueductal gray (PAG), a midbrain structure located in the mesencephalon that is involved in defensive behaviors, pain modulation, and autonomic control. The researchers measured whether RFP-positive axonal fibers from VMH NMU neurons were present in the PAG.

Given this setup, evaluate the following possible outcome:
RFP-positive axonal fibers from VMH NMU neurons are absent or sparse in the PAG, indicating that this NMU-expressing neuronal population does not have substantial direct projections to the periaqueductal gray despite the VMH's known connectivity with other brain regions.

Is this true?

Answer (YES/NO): NO